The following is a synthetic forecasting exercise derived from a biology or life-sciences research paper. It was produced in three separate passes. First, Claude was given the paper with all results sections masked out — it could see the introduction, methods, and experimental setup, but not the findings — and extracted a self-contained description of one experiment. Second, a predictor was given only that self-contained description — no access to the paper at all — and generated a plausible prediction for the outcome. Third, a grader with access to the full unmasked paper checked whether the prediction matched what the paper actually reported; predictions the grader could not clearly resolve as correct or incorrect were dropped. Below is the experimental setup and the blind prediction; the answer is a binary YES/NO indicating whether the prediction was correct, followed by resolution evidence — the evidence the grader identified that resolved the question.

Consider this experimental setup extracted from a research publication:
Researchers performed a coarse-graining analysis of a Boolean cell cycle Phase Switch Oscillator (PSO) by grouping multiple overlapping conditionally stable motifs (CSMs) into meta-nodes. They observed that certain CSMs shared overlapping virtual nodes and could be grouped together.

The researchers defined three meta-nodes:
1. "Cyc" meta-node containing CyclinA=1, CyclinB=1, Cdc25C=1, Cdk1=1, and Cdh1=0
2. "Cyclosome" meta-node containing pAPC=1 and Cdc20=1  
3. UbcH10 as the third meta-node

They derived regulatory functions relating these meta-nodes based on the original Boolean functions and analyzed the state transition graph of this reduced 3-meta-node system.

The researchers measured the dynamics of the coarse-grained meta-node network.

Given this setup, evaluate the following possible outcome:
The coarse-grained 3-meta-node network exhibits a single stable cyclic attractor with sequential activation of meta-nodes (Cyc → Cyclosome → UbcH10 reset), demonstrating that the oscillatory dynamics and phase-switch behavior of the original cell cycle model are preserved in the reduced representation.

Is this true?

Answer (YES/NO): NO